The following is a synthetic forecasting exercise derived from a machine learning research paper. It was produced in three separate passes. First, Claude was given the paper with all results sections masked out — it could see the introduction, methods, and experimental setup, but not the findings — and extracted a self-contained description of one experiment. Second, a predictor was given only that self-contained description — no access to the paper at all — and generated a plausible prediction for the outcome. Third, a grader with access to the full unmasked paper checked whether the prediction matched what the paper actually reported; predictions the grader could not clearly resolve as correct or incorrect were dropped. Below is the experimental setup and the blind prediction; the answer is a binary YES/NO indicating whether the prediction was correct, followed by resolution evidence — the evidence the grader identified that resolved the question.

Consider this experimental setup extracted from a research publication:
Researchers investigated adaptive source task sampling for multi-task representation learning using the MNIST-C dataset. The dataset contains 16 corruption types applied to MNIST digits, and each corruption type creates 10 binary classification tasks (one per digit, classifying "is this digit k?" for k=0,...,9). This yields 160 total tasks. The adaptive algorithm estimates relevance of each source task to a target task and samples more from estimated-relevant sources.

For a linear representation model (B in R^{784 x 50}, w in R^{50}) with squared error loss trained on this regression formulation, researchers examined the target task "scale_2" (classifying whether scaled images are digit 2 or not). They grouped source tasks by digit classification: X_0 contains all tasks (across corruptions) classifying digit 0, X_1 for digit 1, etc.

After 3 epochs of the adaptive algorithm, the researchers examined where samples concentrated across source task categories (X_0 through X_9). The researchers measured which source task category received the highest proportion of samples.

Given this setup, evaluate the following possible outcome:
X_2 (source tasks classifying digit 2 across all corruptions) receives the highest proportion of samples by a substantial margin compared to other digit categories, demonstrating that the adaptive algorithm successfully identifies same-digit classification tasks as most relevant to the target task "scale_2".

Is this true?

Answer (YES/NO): NO